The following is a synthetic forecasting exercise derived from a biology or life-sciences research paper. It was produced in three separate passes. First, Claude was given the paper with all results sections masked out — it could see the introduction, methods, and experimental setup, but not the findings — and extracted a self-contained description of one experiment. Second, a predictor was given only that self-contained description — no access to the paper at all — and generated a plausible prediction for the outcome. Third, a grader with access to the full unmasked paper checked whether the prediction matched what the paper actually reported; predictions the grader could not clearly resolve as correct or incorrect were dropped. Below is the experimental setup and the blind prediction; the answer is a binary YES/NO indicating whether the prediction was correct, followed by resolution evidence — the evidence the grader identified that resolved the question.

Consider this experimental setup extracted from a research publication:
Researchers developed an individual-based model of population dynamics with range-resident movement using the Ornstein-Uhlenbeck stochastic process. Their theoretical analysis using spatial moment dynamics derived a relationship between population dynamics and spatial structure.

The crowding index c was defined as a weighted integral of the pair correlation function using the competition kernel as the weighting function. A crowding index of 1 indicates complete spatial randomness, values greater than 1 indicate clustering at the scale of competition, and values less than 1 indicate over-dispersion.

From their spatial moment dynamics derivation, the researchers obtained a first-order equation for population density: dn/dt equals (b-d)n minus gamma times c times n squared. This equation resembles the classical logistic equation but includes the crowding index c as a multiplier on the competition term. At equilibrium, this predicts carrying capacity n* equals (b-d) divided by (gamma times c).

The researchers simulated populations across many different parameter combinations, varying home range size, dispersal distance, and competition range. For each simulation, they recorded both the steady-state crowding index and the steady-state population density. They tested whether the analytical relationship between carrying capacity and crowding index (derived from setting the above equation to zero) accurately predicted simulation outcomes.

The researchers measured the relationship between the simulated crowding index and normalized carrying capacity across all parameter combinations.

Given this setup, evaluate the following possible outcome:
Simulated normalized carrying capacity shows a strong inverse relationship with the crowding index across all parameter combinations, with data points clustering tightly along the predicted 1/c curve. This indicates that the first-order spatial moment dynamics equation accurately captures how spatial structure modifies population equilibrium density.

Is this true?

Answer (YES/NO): NO